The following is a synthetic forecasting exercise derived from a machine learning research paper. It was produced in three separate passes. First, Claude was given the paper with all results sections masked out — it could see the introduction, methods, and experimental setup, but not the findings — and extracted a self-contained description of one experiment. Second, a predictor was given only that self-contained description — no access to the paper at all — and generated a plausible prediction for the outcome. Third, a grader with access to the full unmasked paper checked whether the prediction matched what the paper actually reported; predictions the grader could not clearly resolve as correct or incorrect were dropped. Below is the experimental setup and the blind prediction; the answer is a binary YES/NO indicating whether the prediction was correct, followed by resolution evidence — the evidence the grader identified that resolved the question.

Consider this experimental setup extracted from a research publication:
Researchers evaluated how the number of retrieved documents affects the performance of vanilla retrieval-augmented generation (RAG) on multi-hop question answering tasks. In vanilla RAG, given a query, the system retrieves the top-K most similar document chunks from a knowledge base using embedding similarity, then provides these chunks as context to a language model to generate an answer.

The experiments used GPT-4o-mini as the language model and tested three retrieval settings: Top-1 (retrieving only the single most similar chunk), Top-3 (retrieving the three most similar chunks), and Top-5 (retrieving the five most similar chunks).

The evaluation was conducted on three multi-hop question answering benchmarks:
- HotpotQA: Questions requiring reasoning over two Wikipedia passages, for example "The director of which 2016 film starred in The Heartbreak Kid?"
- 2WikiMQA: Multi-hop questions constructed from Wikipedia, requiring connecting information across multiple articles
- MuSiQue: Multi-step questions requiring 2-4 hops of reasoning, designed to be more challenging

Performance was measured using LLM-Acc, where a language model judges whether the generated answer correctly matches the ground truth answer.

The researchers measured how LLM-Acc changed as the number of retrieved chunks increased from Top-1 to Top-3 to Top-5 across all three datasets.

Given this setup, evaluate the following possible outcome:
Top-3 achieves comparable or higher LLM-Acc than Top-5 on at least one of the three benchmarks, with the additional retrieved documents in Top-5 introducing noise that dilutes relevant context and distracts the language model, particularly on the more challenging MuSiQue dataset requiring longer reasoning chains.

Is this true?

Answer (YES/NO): YES